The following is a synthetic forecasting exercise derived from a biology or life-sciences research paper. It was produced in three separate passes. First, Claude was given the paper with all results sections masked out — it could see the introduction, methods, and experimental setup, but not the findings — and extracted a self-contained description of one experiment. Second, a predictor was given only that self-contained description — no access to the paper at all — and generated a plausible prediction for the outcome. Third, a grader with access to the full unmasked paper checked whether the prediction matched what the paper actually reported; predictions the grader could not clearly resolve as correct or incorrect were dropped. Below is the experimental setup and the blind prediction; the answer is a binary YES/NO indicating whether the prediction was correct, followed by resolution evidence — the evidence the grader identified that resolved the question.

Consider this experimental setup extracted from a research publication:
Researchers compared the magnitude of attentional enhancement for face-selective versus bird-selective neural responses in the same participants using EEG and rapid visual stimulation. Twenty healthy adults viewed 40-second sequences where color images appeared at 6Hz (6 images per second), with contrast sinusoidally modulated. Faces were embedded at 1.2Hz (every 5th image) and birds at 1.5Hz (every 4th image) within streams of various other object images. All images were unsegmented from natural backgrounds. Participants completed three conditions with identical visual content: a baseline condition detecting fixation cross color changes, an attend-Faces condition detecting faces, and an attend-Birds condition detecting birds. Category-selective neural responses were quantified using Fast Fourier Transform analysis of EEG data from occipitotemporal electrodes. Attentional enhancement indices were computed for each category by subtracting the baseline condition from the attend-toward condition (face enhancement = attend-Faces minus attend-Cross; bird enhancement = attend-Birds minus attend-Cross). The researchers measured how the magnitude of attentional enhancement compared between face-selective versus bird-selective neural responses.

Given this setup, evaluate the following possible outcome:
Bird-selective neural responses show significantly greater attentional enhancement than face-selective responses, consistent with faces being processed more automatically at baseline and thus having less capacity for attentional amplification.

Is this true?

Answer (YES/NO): YES